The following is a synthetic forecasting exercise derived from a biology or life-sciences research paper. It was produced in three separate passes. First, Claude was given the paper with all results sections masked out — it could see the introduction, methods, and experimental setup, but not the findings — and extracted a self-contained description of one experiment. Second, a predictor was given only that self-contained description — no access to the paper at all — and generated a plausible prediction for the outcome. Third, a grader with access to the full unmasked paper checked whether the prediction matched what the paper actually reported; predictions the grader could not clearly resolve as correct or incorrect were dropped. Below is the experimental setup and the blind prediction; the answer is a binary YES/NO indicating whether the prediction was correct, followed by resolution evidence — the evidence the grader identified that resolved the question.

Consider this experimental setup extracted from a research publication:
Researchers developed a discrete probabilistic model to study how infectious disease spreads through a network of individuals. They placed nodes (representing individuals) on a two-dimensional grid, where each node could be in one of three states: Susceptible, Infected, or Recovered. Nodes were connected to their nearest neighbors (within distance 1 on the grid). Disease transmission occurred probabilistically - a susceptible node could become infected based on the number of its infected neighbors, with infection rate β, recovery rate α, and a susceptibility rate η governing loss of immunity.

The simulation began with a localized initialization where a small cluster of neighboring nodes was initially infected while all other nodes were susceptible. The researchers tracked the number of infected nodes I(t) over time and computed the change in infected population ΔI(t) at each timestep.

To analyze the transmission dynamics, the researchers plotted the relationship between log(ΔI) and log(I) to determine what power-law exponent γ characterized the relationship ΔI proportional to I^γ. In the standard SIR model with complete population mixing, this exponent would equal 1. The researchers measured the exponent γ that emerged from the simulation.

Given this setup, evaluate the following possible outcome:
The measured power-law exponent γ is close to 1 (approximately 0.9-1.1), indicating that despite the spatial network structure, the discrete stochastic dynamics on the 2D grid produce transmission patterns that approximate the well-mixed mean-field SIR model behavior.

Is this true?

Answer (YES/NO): NO